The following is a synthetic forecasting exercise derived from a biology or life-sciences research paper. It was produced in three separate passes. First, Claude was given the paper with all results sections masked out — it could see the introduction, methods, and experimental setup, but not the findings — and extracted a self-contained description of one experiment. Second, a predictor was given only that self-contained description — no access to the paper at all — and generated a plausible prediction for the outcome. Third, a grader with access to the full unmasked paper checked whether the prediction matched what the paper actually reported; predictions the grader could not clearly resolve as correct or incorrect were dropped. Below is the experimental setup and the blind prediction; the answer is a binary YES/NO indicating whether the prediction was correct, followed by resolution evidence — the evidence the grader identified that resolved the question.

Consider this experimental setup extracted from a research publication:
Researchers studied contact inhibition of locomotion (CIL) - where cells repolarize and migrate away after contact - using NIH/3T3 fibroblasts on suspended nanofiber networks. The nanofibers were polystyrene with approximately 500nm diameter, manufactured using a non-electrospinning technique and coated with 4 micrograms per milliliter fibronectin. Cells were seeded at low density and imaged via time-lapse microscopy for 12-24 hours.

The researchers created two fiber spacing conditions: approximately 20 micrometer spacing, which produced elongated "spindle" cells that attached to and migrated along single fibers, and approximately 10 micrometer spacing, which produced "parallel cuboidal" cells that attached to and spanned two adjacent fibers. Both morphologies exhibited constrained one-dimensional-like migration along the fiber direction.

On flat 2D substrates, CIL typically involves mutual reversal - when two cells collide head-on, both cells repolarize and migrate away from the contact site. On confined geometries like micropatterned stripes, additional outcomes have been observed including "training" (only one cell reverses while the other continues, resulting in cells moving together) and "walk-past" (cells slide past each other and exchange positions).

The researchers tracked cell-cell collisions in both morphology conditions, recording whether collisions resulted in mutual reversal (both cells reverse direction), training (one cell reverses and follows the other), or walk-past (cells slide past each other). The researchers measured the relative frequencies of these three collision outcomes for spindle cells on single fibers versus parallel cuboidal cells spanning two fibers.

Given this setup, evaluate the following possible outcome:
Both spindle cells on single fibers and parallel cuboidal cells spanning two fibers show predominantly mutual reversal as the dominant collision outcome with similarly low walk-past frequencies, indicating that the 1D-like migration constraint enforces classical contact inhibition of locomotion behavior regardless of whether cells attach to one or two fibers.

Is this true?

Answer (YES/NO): NO